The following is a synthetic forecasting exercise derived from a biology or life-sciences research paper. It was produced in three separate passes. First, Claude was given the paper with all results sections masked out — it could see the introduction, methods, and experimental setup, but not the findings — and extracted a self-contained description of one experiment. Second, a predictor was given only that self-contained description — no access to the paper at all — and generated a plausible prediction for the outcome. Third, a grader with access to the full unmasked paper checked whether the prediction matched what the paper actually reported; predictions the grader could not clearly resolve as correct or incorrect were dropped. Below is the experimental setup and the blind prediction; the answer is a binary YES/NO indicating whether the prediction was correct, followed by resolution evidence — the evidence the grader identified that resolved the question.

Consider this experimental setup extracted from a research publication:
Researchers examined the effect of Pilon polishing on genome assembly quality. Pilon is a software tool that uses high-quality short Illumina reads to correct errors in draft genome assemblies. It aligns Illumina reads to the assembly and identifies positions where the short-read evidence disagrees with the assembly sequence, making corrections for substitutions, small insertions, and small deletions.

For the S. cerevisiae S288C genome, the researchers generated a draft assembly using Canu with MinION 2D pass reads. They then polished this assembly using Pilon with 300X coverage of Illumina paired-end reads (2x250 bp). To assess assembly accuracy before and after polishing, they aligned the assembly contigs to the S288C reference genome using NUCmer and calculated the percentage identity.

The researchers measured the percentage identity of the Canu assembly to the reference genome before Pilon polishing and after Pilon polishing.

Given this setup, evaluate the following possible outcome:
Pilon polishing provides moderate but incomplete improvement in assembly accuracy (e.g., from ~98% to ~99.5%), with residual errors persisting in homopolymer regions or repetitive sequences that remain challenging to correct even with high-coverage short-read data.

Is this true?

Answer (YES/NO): NO